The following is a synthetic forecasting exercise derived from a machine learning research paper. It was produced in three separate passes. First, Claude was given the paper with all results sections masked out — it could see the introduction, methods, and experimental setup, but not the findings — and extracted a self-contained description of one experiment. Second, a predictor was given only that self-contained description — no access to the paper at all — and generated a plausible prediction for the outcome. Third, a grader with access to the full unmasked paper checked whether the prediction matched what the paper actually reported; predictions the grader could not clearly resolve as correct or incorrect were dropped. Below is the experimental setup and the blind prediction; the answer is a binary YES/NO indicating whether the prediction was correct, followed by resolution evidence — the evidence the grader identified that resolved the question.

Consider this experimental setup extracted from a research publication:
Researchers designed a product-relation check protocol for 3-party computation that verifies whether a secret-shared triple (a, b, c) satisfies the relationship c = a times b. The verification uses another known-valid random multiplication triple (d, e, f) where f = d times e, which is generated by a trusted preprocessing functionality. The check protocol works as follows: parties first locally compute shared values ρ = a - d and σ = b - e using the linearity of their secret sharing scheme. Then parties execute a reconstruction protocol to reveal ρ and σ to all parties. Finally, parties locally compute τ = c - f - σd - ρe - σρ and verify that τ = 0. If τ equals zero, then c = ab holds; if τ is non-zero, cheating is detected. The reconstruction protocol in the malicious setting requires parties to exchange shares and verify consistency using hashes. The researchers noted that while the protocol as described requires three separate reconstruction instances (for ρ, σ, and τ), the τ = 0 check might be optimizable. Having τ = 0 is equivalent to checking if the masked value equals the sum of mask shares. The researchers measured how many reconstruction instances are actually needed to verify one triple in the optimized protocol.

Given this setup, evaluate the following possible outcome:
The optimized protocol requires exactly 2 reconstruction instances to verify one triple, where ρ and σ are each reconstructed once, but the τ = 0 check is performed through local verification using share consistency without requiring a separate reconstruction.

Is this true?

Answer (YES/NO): YES